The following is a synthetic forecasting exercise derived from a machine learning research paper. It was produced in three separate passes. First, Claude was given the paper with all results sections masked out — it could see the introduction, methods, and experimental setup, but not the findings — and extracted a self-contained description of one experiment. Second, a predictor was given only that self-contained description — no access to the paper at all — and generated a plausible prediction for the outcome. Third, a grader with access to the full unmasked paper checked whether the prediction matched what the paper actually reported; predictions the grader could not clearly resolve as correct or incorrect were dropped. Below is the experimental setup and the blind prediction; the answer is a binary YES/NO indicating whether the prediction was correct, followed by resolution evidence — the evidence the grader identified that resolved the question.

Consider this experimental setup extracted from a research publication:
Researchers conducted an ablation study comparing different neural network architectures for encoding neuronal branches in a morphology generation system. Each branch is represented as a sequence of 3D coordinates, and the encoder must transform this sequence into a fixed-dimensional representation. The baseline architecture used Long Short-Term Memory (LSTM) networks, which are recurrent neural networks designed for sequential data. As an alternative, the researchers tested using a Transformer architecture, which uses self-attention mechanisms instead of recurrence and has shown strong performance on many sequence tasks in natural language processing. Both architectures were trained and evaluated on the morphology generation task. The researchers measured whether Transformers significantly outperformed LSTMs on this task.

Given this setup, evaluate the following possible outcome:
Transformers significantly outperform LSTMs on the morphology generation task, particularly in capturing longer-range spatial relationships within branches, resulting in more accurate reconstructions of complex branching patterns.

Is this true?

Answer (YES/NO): NO